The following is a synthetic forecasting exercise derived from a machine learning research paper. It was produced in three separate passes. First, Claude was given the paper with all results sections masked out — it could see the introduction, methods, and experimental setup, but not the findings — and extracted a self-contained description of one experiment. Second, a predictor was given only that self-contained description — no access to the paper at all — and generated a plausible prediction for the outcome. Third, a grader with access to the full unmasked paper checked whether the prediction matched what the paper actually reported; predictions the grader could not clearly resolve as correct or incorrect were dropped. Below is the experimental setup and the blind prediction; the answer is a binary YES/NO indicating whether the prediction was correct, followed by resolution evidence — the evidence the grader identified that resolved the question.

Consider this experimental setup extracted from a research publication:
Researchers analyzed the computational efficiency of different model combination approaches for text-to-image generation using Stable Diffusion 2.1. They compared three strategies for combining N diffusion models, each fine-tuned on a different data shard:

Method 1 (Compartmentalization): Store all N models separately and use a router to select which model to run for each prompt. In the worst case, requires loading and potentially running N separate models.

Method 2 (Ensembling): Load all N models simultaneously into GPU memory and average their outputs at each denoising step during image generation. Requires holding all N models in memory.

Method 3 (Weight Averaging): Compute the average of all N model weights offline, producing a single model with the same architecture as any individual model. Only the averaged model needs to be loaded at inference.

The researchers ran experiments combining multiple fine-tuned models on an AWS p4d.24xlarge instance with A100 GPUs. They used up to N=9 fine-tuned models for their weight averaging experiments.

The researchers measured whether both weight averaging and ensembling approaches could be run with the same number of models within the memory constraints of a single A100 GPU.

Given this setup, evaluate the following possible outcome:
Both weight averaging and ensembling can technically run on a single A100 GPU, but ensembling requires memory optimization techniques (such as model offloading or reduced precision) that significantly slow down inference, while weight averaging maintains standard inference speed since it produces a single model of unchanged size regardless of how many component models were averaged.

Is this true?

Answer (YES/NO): NO